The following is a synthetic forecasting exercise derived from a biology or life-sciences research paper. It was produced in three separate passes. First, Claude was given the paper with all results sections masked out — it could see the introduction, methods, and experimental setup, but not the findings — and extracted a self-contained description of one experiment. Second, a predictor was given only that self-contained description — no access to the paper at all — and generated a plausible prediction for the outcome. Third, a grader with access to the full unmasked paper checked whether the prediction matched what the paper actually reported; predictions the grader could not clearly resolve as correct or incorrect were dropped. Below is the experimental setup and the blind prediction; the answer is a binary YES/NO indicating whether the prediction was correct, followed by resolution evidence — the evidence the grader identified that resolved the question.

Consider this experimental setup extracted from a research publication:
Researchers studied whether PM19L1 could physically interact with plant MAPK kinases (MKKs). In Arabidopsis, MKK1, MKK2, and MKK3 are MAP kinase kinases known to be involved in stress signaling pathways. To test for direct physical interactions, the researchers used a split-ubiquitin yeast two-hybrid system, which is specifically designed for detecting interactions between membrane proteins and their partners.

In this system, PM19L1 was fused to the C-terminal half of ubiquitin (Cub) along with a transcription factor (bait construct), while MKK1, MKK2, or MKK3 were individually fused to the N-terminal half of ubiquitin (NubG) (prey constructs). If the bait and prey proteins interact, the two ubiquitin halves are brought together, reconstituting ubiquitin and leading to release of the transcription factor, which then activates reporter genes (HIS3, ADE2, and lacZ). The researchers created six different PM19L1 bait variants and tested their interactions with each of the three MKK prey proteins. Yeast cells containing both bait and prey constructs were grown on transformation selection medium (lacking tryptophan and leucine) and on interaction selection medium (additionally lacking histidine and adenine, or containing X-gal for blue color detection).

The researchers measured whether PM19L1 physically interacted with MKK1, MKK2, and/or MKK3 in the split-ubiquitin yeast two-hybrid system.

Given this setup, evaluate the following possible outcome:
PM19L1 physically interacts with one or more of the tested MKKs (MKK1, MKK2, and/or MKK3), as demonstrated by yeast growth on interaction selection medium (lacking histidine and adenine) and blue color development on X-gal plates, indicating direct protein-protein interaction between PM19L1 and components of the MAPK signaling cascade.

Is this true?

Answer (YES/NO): YES